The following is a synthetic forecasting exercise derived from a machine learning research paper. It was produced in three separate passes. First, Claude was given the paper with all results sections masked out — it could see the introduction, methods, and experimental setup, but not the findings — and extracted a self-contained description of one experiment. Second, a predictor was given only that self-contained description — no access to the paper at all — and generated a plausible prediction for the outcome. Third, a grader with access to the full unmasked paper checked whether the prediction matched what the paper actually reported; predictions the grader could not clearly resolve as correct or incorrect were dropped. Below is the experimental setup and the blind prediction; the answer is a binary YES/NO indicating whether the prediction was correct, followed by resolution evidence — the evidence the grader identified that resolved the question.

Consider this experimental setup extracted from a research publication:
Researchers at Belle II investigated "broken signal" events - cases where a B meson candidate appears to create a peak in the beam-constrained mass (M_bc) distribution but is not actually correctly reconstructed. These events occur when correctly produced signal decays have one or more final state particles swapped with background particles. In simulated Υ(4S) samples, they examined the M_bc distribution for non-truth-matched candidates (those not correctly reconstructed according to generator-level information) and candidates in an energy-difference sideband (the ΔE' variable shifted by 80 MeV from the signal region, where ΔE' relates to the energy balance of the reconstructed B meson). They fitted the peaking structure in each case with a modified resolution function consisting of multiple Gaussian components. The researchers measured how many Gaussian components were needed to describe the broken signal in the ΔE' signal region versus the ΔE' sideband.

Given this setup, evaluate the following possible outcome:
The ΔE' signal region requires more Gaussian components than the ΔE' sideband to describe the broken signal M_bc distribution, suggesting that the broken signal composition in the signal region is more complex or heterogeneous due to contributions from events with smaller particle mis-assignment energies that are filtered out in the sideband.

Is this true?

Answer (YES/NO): YES